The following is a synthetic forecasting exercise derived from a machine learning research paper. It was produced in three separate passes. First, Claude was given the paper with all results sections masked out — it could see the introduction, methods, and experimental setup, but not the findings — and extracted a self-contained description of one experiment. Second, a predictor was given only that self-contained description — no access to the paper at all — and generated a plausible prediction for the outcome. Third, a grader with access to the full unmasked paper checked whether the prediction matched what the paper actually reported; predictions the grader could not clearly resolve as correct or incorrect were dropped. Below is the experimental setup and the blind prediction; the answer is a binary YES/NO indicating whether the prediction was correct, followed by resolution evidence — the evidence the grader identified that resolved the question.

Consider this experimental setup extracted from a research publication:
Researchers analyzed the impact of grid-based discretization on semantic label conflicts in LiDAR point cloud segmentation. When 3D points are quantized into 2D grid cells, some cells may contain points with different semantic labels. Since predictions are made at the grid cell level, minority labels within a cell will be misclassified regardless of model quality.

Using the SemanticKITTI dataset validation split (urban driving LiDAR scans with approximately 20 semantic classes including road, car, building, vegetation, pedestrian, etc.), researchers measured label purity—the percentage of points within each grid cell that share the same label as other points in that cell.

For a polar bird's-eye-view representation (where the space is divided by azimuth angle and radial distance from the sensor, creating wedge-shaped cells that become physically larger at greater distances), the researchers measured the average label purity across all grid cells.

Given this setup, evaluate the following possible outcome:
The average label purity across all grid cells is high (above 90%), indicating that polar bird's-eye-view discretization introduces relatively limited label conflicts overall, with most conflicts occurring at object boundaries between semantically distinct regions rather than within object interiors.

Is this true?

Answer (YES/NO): YES